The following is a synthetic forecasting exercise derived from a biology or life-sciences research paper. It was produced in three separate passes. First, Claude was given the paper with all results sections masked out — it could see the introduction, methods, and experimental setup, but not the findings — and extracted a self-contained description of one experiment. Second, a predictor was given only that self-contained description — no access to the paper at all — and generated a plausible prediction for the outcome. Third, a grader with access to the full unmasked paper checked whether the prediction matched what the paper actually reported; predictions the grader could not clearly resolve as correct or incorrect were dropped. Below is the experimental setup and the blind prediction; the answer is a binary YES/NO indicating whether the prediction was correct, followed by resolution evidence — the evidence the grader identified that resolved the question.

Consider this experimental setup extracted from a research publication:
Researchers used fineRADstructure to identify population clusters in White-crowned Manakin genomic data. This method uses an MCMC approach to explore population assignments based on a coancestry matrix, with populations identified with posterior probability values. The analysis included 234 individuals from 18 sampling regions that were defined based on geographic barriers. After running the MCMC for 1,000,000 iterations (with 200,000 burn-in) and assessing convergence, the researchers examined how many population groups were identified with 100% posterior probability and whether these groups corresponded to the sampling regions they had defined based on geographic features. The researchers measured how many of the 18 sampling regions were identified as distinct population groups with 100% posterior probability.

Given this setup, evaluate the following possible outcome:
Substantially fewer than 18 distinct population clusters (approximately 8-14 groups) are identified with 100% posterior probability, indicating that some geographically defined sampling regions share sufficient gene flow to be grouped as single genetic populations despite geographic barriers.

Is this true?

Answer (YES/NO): NO